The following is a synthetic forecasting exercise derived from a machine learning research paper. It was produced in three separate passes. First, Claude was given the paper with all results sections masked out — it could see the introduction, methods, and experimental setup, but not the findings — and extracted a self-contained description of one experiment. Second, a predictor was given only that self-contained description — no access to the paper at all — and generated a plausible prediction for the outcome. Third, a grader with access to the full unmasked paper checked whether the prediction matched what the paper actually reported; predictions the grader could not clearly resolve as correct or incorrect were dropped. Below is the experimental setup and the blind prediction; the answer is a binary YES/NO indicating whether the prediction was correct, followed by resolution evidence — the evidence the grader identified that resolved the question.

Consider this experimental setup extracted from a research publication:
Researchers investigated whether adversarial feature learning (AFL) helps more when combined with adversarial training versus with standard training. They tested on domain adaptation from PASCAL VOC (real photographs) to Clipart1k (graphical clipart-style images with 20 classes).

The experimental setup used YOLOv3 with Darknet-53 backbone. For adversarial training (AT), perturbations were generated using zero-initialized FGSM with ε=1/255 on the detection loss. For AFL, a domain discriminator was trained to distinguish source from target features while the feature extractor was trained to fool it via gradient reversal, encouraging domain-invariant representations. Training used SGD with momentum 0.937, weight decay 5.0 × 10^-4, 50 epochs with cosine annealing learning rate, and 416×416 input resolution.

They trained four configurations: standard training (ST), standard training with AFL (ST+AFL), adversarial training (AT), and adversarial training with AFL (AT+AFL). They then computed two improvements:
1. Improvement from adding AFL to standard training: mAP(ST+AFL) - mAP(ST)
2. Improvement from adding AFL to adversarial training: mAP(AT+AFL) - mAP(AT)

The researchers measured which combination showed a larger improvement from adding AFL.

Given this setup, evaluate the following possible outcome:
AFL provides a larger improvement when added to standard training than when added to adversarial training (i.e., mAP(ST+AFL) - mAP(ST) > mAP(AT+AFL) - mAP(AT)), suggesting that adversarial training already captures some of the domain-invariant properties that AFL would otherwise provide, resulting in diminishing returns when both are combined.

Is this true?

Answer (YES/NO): YES